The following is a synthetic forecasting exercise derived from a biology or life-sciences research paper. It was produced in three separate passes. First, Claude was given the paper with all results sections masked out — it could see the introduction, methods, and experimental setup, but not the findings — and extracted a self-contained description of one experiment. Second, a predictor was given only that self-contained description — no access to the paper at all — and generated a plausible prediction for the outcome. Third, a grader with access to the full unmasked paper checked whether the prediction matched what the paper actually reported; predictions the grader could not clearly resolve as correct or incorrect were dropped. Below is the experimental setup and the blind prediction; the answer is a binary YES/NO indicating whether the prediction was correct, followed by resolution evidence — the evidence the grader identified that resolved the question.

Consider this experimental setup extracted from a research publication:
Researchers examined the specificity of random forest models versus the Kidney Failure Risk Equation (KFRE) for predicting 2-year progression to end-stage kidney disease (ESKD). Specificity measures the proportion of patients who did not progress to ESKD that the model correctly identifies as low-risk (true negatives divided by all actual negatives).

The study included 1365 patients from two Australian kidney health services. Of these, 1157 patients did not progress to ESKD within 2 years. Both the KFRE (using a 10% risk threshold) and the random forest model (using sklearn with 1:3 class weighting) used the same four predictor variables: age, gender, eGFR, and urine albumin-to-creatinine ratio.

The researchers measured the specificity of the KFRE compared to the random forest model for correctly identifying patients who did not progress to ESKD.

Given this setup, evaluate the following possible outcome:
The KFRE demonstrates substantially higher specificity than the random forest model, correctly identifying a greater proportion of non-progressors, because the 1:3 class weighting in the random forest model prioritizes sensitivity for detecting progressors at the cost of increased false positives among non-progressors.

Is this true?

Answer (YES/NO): NO